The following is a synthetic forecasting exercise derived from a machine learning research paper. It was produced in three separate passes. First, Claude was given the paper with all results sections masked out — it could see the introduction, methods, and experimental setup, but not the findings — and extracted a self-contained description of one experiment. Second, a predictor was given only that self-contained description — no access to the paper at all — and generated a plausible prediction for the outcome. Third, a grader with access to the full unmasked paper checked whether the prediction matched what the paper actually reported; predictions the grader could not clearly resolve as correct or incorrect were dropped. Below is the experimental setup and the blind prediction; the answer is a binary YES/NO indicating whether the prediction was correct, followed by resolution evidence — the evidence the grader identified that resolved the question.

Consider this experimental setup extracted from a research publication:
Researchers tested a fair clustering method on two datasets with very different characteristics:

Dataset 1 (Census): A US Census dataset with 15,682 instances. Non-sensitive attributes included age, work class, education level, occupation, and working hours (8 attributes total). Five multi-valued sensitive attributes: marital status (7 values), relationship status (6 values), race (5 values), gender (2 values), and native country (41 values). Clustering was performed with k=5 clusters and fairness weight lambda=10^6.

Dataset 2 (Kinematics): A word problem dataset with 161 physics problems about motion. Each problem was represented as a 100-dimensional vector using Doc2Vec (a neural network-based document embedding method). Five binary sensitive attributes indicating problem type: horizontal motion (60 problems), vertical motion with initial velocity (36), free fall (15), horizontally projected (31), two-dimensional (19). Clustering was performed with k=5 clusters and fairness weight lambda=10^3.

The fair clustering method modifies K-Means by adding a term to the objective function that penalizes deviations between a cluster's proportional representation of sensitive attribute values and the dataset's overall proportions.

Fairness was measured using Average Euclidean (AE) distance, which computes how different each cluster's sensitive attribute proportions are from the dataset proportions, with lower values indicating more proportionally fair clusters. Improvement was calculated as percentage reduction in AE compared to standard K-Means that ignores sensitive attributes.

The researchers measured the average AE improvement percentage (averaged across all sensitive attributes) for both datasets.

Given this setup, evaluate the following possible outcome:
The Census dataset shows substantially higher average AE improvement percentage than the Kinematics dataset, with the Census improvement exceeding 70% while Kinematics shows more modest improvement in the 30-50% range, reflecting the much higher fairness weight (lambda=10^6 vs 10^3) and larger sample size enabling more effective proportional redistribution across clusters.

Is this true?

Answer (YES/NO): NO